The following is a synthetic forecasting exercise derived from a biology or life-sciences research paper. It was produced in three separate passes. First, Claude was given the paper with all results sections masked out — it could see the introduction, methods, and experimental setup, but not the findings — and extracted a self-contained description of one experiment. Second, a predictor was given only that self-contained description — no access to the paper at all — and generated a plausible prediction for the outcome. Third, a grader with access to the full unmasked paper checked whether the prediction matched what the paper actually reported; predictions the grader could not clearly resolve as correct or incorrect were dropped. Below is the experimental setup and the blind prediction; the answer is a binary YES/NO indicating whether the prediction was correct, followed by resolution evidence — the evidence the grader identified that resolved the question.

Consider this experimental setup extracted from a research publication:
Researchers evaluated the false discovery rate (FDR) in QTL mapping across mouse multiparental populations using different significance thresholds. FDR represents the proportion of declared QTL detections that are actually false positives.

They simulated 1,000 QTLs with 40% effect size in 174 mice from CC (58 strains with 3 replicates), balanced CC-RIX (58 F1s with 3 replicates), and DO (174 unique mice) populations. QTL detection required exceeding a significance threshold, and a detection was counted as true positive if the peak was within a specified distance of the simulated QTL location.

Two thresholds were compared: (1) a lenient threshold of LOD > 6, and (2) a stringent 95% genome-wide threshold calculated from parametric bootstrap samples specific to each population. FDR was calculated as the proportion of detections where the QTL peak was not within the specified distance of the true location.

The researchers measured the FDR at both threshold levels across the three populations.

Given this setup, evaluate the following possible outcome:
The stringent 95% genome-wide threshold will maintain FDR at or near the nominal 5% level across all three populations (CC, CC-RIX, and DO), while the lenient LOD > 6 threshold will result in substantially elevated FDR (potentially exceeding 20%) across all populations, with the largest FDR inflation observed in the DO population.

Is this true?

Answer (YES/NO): NO